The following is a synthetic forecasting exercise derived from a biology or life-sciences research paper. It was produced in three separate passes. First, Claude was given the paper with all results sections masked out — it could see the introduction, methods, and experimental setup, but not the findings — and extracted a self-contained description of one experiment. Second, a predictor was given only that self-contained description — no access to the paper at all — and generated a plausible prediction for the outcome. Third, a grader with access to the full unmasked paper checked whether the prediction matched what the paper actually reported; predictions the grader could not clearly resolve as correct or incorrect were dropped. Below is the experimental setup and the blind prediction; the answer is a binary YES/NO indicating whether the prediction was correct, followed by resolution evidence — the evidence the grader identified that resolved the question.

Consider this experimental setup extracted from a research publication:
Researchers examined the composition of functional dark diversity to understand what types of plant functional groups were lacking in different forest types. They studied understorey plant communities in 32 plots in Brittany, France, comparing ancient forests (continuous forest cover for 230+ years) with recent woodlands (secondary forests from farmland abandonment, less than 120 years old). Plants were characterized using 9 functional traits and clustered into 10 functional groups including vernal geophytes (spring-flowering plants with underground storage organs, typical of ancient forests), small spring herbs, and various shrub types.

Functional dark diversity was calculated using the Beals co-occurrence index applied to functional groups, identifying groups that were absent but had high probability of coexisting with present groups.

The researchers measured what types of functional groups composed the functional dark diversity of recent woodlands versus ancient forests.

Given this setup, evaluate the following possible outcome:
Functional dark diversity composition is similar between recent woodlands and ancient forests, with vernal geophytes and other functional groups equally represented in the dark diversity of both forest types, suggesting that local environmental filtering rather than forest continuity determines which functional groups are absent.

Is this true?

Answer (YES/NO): NO